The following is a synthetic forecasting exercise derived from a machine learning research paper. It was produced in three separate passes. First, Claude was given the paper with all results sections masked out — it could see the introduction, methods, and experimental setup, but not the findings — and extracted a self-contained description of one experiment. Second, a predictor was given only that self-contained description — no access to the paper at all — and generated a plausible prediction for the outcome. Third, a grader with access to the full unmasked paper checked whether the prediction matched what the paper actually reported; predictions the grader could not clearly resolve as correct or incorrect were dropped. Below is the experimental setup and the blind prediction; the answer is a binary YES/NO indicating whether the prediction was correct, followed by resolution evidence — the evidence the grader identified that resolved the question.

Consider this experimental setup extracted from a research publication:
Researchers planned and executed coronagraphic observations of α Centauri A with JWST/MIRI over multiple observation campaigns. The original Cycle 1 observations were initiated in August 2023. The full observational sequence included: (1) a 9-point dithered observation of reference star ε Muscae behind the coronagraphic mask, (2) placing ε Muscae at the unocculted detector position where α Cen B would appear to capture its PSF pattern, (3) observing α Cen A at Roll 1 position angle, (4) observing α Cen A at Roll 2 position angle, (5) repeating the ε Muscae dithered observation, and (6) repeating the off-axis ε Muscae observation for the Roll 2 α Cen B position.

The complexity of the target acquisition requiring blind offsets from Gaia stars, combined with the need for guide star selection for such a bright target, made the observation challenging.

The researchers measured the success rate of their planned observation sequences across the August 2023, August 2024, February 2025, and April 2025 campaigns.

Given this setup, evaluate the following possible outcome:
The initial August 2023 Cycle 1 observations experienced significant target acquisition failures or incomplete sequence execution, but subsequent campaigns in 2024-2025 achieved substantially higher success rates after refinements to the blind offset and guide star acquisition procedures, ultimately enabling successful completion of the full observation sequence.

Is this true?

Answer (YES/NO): YES